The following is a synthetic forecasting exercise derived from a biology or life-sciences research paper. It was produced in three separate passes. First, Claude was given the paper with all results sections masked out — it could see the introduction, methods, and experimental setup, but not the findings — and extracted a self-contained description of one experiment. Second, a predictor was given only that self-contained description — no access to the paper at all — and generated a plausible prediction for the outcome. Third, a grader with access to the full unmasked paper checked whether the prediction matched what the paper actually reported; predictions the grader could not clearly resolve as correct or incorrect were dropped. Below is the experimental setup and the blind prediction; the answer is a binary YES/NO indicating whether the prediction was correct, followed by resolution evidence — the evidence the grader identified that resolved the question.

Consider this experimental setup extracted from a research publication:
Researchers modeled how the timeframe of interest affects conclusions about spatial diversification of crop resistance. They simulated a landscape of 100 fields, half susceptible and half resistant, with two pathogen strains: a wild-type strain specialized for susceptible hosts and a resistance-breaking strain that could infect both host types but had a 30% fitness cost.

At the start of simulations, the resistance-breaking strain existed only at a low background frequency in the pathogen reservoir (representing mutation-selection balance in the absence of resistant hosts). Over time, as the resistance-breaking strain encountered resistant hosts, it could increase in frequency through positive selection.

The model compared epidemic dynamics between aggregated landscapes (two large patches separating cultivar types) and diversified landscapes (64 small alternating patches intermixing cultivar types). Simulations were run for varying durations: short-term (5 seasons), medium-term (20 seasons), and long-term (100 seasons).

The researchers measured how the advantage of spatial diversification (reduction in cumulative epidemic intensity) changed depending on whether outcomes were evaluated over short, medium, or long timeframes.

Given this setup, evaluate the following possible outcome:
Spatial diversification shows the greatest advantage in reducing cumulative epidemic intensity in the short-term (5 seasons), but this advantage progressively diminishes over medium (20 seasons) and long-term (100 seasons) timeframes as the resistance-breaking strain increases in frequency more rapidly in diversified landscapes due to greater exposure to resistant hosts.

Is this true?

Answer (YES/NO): NO